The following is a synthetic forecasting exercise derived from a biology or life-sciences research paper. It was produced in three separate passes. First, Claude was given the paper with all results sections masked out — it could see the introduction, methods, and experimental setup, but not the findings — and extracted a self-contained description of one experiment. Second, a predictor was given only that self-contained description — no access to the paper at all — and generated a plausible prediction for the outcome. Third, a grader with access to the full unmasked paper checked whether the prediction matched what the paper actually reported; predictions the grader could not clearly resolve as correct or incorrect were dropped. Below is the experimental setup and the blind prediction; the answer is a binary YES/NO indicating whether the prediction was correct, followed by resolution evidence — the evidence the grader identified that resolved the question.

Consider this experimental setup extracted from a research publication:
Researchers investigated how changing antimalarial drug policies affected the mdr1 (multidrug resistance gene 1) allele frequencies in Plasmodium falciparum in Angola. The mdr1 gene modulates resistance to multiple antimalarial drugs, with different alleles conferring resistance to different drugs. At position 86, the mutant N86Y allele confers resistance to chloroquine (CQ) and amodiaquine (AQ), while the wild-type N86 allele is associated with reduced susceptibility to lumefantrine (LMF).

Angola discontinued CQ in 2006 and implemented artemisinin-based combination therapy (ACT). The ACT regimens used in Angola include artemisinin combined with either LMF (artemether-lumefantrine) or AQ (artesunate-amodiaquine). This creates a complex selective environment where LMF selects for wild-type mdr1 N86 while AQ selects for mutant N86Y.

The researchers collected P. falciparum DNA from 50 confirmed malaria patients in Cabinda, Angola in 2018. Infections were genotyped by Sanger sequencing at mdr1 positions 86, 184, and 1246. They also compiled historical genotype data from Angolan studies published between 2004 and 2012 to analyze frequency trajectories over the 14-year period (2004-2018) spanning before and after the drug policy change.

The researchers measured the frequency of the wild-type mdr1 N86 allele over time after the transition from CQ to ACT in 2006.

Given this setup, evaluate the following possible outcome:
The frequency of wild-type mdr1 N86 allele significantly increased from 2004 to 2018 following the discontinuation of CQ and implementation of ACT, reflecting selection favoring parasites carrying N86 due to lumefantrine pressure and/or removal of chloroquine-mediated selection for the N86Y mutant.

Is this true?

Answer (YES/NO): YES